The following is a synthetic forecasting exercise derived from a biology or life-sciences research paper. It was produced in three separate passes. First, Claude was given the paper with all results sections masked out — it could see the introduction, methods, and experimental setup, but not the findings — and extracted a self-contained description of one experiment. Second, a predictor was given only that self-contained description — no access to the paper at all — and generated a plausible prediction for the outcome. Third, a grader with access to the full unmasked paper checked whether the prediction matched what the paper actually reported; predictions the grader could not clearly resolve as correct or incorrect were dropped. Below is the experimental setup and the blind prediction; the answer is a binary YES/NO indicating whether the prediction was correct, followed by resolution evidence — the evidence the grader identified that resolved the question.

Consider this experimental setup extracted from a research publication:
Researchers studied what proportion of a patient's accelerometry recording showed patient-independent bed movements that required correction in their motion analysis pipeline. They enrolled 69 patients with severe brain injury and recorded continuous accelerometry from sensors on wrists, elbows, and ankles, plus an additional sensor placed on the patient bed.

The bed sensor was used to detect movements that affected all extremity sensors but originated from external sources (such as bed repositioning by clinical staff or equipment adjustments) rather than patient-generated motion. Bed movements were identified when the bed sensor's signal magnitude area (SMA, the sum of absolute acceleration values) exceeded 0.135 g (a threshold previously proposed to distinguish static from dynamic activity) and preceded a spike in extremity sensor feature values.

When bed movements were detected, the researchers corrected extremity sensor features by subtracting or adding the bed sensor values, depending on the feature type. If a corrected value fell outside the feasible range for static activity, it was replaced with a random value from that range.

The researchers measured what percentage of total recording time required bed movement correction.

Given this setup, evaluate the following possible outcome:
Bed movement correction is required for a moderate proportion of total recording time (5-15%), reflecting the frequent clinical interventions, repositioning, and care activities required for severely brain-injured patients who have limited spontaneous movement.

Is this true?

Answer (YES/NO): NO